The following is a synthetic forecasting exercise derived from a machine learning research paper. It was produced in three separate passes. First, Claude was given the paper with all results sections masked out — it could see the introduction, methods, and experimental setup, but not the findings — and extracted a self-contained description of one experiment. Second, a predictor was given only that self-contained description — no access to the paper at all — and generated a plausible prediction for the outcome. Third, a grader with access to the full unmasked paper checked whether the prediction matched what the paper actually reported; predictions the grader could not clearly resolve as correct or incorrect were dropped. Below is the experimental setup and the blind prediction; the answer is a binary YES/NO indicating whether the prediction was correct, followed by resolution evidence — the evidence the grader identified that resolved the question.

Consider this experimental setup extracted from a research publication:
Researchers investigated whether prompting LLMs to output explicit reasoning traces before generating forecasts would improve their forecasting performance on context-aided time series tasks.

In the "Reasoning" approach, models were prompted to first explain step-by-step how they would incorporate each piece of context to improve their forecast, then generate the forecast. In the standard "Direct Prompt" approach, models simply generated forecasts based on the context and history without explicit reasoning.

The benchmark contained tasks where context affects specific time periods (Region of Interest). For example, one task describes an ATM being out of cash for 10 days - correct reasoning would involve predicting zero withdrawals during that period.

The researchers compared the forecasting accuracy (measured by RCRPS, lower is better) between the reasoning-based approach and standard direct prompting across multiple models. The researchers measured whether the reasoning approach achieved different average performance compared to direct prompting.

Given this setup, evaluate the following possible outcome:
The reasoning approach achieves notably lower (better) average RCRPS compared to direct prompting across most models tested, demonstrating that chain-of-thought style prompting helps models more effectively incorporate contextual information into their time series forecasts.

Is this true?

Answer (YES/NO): NO